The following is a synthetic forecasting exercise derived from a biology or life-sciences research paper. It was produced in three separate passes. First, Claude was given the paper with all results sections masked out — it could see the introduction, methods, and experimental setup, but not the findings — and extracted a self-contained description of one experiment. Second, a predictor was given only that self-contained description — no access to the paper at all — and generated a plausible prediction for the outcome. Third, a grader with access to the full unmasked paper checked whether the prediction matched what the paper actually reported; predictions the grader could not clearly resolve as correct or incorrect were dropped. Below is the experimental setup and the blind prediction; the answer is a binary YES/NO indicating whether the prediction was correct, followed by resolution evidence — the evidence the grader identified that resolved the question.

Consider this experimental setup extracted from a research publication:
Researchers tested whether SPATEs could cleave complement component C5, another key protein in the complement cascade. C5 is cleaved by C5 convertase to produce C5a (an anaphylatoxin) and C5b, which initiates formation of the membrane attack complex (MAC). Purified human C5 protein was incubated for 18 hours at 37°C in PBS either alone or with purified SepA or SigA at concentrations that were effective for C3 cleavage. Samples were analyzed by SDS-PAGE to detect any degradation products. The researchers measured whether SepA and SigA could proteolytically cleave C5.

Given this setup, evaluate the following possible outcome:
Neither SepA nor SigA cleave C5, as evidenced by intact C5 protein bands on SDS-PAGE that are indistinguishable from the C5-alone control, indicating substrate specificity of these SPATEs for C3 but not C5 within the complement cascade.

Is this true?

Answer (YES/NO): YES